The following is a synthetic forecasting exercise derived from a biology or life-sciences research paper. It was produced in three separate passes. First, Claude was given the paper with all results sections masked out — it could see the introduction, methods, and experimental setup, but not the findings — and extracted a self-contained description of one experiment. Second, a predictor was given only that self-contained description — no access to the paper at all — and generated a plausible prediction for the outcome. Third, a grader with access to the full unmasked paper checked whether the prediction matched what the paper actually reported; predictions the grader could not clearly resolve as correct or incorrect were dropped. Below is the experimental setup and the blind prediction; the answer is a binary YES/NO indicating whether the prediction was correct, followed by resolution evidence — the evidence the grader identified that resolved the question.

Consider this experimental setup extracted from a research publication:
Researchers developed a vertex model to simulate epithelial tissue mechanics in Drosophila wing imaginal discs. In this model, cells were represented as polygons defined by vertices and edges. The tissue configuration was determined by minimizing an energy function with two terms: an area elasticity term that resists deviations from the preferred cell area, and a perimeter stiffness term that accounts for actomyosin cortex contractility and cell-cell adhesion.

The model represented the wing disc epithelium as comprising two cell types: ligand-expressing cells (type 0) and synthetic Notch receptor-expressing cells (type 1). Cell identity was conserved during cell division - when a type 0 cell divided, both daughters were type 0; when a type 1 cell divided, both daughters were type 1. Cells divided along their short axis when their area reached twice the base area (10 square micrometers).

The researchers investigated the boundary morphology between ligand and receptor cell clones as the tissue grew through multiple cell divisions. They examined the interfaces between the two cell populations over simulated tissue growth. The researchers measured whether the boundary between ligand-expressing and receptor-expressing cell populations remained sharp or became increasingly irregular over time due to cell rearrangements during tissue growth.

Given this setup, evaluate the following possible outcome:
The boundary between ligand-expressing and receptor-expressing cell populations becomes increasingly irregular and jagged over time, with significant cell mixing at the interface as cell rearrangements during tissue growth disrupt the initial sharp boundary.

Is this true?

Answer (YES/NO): NO